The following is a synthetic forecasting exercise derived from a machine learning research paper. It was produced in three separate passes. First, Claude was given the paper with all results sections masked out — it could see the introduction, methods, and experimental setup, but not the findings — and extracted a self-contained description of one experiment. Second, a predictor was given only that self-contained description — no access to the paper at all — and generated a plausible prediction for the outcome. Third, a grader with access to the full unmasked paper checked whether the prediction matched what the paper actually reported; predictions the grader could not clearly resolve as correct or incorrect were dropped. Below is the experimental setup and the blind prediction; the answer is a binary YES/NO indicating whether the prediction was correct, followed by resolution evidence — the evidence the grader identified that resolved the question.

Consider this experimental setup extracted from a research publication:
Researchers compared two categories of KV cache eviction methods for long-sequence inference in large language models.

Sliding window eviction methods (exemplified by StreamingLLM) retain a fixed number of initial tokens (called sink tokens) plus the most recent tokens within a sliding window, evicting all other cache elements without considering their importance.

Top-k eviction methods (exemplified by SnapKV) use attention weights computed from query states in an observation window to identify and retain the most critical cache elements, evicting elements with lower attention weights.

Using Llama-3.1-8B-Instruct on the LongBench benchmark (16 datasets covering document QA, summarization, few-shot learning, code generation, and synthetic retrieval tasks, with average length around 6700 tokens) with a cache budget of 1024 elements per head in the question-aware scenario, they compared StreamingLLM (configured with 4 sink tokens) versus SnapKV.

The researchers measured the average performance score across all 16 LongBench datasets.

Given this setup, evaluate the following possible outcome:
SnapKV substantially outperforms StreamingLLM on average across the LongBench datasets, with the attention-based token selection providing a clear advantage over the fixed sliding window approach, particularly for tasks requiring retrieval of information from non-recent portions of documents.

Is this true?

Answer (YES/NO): YES